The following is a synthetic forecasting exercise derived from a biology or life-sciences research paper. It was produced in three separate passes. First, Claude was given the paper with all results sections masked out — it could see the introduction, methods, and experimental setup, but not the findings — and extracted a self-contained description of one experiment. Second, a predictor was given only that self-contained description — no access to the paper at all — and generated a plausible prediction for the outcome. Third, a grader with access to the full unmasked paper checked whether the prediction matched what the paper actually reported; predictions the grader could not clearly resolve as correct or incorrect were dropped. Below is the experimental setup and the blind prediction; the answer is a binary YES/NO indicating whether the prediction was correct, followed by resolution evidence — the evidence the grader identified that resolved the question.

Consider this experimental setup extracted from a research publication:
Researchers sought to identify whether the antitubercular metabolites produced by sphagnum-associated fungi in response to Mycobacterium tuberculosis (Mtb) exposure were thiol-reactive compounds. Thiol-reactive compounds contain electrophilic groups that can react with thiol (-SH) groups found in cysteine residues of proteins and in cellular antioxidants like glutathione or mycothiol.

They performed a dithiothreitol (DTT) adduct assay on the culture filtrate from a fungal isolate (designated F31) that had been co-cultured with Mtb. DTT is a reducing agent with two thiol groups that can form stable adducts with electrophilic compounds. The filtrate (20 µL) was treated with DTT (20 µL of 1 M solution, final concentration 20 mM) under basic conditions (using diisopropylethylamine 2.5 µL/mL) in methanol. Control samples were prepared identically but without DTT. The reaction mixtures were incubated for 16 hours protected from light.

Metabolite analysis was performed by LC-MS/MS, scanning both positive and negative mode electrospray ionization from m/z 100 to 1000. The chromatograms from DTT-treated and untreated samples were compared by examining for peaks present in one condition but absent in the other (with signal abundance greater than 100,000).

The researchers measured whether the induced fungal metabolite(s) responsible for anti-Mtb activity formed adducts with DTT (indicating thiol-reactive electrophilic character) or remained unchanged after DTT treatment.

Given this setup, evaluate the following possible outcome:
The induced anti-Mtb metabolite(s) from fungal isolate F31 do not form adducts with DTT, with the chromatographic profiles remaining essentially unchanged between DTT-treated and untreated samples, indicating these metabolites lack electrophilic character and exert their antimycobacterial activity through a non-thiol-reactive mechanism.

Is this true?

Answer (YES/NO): NO